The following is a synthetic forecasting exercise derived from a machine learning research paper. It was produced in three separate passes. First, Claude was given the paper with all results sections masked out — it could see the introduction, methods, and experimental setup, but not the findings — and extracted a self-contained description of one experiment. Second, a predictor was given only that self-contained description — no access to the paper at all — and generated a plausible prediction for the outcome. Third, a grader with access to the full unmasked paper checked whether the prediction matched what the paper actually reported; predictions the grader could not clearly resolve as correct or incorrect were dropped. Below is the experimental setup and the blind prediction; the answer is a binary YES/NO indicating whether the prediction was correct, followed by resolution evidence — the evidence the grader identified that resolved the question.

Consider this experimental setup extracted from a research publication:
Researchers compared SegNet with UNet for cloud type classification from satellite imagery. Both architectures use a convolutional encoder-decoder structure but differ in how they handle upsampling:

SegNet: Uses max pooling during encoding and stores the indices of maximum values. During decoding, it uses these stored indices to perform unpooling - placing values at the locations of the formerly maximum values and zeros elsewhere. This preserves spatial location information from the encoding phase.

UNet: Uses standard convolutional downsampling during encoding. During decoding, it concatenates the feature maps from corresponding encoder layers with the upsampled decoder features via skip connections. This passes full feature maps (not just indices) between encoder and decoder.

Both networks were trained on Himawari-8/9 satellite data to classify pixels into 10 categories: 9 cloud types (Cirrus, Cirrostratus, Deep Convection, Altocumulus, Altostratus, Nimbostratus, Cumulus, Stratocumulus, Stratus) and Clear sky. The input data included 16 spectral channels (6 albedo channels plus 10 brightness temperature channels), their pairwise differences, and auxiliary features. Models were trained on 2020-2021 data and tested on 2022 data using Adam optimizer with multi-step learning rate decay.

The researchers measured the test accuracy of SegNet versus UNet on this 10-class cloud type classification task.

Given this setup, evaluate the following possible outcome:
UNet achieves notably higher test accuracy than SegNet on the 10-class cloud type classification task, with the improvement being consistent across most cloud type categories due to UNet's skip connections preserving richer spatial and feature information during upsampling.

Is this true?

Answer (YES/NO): NO